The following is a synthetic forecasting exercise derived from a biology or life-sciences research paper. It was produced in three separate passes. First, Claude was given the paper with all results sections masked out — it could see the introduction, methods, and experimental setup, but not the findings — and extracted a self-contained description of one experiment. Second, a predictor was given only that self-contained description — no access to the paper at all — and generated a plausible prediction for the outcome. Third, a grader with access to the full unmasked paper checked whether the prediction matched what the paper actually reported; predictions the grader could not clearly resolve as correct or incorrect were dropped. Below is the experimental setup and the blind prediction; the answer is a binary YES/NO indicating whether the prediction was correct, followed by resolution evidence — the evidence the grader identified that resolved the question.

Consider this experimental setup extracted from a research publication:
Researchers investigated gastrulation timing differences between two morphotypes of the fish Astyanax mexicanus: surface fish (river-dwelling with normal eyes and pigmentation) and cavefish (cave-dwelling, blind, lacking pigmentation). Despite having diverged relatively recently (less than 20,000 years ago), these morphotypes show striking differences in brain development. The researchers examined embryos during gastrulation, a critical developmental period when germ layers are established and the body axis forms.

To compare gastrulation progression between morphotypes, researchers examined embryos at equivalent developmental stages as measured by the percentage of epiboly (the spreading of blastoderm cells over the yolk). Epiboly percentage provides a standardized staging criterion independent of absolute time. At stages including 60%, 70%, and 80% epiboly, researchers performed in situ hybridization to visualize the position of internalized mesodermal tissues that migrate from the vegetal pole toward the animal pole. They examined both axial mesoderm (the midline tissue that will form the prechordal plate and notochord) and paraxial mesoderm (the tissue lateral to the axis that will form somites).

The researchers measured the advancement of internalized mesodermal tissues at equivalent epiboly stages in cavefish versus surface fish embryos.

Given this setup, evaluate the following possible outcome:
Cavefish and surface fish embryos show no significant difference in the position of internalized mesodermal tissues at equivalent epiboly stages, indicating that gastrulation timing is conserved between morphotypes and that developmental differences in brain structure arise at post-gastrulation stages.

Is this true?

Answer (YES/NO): NO